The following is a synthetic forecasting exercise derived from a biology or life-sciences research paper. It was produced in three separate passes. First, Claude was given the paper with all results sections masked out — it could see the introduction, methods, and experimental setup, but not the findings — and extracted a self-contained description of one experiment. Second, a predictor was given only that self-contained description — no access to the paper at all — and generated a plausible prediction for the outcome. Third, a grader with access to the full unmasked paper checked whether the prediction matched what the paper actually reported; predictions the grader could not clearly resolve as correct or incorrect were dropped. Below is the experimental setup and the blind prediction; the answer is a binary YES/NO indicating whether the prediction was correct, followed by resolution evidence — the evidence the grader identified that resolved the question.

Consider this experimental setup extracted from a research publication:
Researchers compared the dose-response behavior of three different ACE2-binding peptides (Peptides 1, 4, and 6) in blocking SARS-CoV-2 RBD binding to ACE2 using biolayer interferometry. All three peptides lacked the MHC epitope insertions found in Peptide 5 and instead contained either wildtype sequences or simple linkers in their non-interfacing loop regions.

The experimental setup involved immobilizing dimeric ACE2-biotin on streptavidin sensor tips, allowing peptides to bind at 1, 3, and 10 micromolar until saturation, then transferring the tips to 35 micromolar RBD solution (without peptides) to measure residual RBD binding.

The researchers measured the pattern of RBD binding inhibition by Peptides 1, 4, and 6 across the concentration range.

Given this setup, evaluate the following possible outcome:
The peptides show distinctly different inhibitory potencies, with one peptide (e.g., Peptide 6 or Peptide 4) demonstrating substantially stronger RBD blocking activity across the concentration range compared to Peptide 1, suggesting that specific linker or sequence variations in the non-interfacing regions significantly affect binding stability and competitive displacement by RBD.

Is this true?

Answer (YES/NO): NO